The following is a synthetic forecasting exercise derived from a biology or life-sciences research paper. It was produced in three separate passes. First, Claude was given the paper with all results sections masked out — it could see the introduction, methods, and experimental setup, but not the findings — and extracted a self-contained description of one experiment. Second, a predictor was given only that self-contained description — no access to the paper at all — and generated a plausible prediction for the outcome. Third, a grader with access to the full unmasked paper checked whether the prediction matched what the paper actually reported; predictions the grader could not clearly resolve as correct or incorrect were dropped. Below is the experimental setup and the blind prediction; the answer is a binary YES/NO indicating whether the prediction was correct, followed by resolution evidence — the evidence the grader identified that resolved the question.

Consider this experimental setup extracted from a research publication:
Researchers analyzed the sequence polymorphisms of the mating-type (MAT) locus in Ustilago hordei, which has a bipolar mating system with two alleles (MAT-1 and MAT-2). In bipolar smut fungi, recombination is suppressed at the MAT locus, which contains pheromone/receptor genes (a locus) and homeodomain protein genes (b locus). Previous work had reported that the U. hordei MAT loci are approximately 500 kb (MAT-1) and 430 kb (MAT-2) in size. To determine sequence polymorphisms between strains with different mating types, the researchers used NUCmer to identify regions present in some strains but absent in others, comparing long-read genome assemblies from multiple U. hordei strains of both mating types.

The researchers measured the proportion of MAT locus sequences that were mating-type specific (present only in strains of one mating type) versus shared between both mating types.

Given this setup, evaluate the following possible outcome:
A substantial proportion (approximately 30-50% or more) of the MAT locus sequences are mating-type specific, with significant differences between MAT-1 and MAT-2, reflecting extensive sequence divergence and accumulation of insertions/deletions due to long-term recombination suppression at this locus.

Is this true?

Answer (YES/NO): YES